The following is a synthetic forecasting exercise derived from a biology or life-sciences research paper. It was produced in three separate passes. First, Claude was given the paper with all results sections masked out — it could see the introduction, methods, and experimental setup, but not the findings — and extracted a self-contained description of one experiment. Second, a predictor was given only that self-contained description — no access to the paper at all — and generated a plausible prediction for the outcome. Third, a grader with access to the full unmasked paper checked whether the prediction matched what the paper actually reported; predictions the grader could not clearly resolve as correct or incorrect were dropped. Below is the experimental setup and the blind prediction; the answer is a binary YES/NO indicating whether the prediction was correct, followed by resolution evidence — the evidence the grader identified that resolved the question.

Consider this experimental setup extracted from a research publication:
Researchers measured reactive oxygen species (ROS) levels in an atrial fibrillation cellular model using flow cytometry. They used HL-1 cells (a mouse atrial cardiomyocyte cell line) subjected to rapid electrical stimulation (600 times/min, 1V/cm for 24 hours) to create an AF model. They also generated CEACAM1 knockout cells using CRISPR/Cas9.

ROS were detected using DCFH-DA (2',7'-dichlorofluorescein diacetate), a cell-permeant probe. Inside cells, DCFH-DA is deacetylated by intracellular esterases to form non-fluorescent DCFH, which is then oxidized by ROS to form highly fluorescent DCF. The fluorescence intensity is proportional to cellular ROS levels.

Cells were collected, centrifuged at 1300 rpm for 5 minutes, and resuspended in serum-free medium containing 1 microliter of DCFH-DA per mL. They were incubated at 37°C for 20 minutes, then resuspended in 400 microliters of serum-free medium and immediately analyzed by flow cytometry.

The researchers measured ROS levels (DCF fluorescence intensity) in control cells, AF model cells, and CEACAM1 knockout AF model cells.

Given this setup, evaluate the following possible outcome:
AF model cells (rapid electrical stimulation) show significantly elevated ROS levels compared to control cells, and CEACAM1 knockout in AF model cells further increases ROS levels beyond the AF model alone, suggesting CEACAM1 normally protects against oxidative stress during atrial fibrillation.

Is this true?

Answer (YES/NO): NO